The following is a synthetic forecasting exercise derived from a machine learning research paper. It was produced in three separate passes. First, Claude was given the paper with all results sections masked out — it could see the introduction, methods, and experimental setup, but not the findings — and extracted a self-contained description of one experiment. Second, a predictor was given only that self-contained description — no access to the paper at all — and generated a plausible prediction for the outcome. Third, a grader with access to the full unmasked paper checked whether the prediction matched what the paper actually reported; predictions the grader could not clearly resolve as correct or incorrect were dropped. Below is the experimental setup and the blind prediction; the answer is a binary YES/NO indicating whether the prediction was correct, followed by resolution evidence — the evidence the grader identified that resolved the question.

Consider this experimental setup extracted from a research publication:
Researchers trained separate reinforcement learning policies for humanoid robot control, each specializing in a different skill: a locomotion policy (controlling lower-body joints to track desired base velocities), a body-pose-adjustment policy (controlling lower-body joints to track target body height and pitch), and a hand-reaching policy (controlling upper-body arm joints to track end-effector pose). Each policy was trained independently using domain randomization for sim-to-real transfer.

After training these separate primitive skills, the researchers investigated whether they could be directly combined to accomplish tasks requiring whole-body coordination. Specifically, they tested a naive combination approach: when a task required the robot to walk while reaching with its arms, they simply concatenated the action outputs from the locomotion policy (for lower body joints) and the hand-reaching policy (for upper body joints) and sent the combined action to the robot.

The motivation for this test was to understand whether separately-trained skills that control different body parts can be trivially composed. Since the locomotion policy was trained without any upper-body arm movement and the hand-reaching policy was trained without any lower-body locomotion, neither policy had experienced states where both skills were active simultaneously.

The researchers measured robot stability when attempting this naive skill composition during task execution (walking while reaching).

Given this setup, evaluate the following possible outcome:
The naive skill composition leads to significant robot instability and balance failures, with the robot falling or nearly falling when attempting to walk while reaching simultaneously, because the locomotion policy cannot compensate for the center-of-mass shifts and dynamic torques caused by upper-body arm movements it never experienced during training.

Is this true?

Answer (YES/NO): YES